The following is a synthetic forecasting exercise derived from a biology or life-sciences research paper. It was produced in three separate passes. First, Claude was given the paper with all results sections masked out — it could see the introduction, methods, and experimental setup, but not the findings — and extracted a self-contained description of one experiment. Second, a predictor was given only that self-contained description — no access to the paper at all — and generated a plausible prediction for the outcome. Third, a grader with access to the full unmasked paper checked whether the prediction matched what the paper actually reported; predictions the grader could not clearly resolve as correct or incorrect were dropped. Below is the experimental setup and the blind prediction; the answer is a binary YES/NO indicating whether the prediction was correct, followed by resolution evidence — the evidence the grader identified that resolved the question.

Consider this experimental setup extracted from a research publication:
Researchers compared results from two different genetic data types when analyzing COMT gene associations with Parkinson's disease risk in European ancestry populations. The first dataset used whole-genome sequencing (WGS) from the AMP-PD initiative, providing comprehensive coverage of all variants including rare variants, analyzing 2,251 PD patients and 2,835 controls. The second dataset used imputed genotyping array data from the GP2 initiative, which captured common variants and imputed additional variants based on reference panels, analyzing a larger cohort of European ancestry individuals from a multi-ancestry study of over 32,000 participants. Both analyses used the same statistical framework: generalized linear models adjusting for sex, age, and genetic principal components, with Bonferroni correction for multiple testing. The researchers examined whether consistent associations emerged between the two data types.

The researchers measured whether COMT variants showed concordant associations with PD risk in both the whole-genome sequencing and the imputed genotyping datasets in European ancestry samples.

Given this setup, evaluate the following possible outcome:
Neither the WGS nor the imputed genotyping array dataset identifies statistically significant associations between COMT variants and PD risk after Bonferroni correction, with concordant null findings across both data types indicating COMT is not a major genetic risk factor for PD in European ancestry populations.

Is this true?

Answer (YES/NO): YES